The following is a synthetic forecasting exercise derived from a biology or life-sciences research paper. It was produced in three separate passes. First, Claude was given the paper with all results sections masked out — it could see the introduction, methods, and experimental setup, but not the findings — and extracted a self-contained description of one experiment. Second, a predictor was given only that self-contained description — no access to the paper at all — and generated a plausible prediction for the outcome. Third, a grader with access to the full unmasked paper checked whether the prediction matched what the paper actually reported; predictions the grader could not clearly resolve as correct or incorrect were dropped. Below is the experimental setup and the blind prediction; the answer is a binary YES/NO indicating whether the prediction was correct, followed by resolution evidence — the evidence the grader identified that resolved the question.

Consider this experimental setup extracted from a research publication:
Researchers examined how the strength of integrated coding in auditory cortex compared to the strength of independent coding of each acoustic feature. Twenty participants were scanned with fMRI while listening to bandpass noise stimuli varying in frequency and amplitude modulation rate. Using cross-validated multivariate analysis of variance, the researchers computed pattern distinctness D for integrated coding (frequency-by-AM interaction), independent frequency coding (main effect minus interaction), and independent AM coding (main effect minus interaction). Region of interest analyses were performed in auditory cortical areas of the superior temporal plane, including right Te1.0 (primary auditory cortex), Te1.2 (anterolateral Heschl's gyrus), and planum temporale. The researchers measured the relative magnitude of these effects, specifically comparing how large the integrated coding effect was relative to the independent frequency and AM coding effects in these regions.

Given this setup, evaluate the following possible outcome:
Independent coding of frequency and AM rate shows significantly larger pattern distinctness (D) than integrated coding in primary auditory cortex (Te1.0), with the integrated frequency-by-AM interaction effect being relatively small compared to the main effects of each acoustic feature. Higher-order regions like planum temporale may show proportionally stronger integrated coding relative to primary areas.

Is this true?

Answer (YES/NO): YES